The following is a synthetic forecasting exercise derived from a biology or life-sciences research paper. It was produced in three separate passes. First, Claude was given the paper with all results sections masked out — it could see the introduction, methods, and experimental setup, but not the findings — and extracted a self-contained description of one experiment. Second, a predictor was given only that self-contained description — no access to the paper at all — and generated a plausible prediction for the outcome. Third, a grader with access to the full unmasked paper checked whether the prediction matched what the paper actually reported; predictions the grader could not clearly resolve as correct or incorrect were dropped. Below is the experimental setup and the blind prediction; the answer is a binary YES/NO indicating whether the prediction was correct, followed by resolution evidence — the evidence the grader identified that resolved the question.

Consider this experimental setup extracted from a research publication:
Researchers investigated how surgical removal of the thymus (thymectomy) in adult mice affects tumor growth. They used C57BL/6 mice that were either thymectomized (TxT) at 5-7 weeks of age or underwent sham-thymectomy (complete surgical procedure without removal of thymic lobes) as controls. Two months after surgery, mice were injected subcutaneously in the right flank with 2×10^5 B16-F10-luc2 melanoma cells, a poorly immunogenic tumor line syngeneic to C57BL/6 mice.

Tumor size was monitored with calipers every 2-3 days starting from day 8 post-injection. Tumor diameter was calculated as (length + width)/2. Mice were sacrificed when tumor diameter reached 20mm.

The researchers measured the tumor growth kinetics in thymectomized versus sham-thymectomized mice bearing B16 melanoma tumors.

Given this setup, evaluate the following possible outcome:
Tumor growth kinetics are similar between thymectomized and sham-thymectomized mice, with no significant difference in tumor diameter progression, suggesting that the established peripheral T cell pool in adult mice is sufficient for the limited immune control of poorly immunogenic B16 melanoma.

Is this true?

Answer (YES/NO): YES